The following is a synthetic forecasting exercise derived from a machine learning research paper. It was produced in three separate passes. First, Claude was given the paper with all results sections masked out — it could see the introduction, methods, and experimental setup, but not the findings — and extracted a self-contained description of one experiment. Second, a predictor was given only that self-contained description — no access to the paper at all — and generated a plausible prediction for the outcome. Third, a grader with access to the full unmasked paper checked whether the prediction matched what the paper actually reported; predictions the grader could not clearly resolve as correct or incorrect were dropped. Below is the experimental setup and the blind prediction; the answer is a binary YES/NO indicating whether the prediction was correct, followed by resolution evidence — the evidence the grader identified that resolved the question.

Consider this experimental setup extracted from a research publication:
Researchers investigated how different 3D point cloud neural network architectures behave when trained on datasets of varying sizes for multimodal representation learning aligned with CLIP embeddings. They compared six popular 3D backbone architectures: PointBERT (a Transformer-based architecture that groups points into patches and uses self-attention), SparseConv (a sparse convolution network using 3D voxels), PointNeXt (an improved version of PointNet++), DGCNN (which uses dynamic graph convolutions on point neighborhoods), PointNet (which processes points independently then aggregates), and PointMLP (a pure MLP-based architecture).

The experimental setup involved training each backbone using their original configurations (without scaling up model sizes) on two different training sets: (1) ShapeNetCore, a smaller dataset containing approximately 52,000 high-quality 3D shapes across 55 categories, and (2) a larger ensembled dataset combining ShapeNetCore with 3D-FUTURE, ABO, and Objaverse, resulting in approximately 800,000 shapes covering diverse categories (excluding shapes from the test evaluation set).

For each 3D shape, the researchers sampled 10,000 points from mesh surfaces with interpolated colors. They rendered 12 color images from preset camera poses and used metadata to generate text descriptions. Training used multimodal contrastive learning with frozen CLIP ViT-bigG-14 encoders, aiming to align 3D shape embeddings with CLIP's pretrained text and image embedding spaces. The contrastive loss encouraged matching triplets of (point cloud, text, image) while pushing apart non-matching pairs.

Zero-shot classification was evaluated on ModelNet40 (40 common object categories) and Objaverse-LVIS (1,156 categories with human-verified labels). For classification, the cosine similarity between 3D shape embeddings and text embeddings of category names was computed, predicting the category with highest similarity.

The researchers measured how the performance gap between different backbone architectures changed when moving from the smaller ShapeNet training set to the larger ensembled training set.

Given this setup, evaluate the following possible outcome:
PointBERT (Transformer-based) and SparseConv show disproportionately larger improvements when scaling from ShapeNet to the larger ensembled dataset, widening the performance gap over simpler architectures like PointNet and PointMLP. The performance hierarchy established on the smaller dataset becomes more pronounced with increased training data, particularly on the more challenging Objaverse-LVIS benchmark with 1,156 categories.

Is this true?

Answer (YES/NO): NO